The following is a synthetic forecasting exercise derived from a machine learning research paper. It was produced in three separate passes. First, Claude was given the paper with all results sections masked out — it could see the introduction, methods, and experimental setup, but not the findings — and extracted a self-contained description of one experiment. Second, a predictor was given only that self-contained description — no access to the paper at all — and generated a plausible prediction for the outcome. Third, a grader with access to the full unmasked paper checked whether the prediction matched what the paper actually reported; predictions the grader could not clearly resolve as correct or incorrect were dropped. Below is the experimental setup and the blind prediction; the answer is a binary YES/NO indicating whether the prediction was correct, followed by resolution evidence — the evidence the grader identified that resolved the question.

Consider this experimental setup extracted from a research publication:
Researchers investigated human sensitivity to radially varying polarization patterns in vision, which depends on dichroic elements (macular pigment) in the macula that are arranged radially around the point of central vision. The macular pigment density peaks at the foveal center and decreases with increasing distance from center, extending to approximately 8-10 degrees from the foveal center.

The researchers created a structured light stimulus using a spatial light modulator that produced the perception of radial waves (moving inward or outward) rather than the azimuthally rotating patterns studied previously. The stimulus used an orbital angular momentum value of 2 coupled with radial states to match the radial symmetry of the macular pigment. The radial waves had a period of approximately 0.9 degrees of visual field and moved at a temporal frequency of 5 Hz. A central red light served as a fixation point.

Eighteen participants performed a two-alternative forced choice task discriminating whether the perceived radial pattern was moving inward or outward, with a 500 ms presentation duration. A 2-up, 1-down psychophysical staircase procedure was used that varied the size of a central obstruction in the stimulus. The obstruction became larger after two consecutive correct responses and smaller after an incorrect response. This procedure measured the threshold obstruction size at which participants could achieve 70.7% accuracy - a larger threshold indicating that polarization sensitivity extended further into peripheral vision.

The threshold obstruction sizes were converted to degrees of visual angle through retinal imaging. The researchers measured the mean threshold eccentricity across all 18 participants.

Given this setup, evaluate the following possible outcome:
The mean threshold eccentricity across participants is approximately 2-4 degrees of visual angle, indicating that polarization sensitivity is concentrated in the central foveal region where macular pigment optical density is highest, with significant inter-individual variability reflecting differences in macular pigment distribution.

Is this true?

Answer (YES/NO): NO